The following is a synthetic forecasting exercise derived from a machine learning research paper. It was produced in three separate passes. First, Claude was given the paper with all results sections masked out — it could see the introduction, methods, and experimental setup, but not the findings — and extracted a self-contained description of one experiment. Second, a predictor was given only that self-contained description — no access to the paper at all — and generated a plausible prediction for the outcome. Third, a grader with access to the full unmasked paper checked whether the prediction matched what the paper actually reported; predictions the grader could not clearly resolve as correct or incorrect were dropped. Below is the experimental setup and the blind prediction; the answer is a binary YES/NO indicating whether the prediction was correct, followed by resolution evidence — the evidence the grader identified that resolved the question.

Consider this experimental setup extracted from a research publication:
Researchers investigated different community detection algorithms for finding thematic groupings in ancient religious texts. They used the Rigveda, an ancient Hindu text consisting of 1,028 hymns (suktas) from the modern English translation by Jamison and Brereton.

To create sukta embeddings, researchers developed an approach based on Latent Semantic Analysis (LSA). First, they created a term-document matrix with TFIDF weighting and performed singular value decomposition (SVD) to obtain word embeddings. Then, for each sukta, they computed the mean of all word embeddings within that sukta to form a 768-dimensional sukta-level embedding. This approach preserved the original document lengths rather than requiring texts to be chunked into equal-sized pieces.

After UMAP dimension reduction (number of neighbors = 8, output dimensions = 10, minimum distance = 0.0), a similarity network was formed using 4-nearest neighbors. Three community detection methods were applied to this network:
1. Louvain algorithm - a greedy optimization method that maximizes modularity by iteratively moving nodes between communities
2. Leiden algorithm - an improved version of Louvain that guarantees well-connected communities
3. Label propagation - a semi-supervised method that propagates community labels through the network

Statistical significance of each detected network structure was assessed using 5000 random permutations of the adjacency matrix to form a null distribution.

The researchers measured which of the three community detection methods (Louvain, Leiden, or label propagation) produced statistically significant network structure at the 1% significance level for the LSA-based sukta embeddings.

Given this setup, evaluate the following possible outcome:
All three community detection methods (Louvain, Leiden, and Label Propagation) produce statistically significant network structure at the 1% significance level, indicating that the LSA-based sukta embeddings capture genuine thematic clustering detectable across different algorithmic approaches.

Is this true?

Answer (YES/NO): NO